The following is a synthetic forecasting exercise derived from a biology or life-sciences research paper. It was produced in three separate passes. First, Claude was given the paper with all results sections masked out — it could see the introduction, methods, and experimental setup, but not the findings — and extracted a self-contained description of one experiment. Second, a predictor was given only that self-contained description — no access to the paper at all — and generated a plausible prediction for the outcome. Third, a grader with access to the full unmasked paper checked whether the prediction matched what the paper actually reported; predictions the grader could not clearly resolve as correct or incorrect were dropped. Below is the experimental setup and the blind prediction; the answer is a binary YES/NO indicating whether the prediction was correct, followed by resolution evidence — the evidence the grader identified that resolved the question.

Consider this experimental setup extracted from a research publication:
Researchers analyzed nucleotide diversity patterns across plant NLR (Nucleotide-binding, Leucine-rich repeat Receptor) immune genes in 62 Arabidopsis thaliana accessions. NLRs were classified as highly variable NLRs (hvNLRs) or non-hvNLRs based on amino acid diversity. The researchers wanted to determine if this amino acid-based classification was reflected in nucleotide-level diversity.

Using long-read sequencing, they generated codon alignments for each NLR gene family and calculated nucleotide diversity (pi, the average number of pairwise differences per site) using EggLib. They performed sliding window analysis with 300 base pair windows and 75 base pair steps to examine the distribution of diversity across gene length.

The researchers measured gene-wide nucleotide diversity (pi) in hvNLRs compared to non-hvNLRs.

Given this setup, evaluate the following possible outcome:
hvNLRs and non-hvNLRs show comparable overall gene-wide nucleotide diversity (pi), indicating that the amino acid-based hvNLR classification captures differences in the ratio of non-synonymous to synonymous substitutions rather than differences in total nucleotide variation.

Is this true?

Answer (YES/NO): NO